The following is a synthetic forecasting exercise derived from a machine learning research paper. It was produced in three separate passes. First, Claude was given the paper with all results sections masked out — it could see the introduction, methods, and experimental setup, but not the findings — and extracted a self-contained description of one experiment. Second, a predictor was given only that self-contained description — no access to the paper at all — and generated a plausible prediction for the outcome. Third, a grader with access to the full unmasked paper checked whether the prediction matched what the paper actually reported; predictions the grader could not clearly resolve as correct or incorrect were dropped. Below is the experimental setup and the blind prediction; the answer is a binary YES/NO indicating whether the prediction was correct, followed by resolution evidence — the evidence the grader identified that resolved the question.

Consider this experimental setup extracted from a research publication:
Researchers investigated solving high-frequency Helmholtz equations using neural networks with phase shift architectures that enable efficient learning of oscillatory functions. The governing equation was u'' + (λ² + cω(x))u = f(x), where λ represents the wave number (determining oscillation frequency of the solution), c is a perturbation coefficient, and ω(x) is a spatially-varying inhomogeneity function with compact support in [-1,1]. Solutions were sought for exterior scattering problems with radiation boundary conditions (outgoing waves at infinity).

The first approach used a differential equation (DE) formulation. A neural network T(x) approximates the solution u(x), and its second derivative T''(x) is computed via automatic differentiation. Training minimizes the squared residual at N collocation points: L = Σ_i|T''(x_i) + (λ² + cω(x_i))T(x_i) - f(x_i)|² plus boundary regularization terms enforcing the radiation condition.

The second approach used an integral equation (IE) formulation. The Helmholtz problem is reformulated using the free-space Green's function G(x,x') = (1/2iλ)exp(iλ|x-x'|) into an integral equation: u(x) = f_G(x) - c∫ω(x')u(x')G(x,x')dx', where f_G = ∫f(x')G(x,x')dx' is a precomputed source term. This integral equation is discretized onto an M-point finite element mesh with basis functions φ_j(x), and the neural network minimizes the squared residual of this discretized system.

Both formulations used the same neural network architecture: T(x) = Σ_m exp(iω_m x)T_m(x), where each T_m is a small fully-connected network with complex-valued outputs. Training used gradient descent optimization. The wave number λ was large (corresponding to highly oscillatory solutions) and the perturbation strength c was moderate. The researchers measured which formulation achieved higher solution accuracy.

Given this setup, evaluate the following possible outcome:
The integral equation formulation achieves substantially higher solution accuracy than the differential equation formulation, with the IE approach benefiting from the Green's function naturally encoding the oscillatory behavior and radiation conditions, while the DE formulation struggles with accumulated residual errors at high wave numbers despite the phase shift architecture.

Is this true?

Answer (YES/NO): YES